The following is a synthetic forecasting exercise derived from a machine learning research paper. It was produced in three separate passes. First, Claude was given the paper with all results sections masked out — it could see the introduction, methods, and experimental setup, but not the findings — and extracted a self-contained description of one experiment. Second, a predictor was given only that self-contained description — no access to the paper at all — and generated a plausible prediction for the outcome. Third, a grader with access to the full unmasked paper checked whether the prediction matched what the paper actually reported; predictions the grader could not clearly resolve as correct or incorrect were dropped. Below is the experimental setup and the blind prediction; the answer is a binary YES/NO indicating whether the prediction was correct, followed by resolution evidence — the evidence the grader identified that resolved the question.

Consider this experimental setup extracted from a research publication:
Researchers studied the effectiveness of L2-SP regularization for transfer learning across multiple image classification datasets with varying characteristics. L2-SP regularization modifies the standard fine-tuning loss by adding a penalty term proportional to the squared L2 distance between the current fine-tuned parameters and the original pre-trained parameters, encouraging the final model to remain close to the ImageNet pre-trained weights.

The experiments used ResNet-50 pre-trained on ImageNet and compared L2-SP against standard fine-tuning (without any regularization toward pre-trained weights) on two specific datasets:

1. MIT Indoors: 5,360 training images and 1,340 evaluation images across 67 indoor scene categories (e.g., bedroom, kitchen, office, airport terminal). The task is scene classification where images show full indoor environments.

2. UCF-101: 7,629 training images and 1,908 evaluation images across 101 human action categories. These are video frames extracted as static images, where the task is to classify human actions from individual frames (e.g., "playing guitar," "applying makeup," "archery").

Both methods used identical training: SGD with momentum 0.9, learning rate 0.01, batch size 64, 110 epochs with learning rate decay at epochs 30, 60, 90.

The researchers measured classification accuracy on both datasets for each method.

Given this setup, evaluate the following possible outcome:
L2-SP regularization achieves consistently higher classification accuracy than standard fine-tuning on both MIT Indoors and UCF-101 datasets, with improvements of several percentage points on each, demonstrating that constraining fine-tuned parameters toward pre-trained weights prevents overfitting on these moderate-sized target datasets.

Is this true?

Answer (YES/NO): NO